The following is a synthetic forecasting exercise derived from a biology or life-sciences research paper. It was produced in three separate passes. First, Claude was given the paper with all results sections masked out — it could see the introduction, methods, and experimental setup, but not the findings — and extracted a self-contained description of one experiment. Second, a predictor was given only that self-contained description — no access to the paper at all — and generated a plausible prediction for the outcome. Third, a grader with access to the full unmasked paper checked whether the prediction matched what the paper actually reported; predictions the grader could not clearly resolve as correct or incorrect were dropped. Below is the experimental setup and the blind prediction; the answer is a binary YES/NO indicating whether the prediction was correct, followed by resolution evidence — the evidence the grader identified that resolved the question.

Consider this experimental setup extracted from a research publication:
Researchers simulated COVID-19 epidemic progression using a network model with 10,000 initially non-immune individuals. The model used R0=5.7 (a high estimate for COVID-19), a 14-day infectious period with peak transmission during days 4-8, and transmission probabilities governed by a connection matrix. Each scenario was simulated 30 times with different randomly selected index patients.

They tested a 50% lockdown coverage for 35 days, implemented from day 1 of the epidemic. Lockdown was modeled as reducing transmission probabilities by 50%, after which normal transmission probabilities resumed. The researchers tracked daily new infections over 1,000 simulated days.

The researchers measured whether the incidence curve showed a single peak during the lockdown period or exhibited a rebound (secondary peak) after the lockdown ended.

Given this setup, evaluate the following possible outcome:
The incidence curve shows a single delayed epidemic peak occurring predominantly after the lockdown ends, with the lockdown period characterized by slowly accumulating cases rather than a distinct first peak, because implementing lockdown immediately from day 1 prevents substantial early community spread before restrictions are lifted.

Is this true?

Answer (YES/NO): NO